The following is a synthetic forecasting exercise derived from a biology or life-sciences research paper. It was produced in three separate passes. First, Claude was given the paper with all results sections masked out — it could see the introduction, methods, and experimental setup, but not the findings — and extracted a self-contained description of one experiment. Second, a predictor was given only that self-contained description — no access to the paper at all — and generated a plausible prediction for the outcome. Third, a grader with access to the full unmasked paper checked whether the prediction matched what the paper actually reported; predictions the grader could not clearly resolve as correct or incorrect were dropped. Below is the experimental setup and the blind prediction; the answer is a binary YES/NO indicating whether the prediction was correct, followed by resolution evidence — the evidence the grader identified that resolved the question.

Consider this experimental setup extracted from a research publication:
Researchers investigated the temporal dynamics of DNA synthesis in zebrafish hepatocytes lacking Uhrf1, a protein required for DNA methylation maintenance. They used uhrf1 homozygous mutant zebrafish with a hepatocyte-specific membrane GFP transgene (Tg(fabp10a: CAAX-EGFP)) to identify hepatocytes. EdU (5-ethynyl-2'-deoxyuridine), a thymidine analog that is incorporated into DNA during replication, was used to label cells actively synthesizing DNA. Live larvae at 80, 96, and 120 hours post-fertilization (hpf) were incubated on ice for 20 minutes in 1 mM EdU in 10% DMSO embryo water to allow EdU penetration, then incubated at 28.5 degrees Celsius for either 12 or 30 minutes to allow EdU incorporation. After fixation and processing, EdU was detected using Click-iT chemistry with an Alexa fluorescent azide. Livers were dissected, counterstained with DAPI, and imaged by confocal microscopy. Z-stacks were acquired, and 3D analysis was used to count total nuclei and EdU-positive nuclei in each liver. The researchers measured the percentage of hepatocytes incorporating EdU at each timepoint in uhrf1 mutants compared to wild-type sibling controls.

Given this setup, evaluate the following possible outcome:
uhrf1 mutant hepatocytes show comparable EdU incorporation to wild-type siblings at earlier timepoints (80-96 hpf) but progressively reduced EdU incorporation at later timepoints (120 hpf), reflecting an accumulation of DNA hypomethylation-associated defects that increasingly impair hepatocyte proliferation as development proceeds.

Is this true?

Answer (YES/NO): NO